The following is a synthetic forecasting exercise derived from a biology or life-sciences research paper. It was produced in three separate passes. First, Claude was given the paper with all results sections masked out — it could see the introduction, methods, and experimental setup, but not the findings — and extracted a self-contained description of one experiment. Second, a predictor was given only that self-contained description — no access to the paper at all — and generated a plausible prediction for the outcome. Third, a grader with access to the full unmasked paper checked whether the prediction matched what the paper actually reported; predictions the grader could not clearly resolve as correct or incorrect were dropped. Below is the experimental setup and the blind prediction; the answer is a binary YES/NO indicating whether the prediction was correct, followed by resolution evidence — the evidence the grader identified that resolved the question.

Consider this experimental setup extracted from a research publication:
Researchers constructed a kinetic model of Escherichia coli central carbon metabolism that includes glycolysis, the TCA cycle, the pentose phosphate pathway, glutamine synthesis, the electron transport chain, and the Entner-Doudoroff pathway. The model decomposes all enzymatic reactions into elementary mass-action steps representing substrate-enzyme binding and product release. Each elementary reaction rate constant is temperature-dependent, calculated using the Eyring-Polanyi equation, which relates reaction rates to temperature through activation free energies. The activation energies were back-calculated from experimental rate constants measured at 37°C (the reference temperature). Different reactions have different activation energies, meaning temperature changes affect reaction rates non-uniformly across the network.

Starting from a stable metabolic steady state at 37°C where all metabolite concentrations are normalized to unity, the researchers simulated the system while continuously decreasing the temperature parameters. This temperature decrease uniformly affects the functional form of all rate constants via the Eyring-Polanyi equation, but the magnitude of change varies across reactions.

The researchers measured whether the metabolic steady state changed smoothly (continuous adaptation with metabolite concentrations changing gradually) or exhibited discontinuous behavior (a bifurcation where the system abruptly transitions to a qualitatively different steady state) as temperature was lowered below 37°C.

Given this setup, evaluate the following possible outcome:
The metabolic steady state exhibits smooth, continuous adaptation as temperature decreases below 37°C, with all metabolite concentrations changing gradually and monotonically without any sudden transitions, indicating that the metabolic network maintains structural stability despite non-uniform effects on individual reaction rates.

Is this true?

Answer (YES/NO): NO